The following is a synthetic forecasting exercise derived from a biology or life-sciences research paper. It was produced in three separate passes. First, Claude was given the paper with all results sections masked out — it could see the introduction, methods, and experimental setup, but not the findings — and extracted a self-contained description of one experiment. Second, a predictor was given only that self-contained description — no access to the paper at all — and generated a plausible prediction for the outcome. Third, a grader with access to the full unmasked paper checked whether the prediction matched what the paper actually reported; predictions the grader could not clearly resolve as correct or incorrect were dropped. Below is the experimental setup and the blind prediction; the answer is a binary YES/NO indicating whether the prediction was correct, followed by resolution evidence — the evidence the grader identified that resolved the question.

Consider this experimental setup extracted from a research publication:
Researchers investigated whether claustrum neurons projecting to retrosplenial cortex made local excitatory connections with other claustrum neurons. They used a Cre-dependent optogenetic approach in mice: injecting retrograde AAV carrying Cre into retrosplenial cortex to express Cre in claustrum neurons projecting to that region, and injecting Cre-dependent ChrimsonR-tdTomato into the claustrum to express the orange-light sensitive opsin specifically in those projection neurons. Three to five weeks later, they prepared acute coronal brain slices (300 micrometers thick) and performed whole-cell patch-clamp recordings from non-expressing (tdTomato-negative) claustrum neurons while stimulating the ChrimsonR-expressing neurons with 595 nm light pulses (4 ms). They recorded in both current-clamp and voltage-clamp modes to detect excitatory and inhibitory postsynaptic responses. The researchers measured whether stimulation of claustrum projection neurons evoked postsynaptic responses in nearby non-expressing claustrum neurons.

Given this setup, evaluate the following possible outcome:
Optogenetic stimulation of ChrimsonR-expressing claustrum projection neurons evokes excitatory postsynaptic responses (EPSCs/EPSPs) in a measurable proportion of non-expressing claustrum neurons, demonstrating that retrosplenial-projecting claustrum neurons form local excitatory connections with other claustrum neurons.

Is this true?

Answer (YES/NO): YES